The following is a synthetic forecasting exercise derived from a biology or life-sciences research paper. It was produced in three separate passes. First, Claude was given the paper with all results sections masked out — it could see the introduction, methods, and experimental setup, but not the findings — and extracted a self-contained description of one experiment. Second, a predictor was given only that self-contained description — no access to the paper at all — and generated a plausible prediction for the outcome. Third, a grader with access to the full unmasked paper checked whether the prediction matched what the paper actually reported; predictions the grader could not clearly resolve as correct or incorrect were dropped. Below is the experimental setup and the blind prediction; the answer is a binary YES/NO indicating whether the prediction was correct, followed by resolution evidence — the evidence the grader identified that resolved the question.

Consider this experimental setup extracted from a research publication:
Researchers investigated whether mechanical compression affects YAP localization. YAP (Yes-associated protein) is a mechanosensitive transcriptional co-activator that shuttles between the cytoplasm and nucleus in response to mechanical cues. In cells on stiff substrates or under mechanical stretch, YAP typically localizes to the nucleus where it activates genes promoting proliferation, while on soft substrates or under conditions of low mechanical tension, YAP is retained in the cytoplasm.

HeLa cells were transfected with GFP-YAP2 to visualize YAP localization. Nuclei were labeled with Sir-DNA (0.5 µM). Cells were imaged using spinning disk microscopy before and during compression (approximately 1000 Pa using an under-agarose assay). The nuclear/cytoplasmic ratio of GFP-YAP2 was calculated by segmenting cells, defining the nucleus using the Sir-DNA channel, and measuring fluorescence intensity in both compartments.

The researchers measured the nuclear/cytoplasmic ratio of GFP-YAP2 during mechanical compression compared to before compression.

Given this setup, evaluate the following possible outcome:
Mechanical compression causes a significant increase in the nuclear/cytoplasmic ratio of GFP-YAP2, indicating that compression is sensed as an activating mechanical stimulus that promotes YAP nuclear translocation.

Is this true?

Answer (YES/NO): NO